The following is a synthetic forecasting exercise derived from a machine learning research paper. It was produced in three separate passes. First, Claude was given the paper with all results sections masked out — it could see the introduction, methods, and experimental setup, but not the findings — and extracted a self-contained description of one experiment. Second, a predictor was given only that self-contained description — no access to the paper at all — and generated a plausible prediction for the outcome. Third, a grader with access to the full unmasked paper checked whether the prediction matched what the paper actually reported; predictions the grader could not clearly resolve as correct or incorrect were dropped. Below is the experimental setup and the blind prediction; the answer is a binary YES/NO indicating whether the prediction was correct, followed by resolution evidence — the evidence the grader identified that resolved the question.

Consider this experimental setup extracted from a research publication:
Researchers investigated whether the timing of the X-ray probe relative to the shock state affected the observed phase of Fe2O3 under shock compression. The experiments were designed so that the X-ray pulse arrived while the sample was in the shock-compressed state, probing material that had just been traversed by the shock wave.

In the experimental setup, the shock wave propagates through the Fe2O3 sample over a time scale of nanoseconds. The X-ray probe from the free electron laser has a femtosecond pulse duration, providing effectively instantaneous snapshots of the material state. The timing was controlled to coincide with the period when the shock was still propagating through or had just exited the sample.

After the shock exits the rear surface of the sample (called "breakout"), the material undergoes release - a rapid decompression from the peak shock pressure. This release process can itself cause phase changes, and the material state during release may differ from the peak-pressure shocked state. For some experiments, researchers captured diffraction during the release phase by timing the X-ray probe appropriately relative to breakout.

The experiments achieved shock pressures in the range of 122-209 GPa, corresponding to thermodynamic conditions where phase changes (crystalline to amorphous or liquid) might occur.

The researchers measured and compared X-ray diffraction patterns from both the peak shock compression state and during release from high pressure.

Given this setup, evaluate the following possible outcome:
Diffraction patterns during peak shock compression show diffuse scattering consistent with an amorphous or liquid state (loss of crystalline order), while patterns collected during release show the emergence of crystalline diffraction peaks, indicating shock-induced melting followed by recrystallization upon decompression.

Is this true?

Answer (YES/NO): YES